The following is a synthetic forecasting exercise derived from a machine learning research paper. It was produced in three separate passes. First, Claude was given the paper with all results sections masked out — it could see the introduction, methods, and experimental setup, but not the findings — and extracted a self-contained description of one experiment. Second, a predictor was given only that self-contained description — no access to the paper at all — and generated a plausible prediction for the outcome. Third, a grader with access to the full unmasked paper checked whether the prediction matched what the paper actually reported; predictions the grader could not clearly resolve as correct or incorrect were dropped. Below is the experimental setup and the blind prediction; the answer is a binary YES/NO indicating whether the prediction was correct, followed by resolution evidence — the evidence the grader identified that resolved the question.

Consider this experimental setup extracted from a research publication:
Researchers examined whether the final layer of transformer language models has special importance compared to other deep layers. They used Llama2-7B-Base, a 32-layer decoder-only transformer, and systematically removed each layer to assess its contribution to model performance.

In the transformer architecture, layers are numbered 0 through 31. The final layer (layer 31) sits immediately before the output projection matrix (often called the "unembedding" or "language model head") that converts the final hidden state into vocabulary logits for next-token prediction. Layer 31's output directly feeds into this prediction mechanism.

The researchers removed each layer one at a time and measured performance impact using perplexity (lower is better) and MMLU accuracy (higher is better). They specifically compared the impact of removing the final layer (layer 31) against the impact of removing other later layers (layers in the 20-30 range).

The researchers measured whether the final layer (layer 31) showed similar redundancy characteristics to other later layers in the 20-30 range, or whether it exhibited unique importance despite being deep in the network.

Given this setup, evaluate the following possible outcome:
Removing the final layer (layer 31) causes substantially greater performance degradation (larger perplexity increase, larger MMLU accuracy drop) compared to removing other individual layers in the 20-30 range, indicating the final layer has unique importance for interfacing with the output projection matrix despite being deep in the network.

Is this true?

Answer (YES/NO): YES